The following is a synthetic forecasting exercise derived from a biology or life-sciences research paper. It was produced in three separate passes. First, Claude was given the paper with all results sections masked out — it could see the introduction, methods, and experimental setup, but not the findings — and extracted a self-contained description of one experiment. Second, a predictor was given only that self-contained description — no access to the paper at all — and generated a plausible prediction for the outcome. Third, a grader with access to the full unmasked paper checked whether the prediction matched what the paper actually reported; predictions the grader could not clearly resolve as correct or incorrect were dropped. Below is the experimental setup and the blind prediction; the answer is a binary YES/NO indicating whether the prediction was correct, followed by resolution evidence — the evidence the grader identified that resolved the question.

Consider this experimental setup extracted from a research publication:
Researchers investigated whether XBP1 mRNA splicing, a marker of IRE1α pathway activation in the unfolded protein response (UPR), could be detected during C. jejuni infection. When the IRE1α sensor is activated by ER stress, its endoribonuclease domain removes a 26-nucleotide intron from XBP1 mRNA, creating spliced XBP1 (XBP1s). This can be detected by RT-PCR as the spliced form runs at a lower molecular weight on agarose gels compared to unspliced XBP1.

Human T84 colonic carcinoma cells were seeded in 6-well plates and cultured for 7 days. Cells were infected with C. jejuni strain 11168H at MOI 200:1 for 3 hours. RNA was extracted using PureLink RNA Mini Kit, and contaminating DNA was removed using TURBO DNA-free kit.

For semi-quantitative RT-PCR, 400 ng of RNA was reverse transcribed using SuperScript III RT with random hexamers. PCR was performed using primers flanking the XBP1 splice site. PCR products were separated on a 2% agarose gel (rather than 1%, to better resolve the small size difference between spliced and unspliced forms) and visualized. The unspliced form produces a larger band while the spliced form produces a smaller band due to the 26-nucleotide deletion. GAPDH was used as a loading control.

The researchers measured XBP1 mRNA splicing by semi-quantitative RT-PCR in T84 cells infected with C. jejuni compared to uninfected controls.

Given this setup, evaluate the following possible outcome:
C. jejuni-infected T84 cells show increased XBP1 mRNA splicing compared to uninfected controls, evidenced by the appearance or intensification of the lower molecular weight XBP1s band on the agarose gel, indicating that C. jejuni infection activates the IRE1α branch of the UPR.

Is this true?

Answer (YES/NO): YES